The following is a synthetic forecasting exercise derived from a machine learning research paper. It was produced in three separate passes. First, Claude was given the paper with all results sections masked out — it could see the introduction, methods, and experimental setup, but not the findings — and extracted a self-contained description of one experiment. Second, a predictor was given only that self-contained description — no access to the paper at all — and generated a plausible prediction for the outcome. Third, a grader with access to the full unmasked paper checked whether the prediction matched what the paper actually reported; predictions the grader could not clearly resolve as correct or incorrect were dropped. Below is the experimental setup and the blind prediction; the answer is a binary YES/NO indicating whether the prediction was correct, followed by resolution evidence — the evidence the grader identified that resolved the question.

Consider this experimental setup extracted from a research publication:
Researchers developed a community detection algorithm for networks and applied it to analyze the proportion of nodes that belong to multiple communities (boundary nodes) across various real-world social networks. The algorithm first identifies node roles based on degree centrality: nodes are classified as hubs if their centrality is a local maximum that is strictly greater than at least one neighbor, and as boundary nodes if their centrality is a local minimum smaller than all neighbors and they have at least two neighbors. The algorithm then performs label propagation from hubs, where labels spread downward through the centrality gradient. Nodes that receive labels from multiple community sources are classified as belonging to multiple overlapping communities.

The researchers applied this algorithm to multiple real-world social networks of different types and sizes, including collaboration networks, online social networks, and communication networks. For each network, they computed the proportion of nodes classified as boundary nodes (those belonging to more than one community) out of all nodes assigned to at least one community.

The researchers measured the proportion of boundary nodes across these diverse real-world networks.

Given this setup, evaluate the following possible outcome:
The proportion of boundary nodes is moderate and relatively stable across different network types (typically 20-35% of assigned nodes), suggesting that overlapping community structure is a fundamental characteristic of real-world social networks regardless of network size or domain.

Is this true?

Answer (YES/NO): YES